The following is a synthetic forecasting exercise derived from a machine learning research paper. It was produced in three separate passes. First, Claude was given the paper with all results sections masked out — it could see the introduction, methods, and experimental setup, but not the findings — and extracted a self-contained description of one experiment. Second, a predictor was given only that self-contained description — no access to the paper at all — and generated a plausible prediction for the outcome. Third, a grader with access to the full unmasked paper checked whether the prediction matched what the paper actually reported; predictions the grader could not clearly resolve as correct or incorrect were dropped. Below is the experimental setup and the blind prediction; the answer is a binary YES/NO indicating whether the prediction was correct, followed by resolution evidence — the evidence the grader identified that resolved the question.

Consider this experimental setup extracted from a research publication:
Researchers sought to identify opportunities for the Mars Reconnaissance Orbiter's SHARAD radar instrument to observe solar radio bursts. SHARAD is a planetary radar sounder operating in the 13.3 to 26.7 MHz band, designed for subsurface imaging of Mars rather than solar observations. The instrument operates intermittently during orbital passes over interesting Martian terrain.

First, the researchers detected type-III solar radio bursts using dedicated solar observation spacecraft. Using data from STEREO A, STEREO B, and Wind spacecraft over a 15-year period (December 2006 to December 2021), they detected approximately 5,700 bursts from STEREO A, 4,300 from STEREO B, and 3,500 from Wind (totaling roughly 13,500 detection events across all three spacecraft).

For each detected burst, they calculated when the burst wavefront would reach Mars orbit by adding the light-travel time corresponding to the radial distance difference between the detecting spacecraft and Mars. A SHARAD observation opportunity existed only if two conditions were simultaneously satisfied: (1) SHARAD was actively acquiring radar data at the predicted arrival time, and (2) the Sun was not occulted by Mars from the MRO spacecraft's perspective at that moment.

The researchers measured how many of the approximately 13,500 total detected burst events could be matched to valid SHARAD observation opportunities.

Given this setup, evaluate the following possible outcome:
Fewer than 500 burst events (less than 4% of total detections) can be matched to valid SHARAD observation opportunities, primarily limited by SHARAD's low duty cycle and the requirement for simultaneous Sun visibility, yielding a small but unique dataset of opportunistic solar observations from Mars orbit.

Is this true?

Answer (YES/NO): YES